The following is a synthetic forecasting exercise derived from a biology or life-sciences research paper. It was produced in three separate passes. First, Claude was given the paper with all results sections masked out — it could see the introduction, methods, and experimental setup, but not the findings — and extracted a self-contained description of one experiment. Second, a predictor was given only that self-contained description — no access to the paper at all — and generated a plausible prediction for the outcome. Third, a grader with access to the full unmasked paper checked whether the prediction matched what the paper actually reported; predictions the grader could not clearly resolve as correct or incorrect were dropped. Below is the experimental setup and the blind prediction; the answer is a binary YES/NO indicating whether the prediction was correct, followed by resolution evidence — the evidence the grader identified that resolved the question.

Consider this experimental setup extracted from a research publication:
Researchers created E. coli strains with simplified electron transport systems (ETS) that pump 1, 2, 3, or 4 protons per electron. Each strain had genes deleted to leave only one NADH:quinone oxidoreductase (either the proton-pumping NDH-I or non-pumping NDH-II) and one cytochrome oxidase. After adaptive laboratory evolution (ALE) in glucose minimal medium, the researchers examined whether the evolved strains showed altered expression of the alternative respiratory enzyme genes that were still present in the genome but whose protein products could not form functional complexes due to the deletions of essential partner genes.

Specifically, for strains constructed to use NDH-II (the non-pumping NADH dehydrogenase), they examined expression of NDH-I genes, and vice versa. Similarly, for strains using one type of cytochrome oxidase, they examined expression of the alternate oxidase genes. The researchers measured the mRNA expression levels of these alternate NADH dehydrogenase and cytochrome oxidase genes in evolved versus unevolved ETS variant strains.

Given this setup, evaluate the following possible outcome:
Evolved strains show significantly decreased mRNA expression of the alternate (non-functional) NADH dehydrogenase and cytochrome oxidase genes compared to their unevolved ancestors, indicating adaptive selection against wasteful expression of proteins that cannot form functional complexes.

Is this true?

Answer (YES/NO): NO